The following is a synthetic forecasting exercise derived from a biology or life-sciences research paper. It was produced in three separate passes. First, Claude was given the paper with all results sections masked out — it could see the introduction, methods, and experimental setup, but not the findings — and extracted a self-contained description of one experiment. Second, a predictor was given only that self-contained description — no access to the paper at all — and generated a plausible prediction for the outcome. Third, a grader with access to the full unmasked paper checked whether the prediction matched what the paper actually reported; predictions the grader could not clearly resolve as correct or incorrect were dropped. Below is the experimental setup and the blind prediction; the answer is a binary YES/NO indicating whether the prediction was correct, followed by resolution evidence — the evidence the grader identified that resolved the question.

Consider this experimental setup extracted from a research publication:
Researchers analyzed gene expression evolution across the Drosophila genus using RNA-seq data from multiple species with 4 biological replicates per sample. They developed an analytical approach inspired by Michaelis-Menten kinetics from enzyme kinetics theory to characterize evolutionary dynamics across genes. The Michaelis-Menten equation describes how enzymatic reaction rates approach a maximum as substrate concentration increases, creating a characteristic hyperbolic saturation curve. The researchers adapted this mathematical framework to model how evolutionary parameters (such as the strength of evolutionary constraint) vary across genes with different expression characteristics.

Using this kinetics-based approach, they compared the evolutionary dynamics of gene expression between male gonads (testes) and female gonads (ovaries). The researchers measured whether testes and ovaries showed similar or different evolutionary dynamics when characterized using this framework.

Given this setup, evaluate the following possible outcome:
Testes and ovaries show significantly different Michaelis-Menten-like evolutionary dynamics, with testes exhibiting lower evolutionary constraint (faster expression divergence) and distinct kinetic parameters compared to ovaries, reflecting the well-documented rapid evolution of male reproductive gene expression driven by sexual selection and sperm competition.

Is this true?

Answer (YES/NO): YES